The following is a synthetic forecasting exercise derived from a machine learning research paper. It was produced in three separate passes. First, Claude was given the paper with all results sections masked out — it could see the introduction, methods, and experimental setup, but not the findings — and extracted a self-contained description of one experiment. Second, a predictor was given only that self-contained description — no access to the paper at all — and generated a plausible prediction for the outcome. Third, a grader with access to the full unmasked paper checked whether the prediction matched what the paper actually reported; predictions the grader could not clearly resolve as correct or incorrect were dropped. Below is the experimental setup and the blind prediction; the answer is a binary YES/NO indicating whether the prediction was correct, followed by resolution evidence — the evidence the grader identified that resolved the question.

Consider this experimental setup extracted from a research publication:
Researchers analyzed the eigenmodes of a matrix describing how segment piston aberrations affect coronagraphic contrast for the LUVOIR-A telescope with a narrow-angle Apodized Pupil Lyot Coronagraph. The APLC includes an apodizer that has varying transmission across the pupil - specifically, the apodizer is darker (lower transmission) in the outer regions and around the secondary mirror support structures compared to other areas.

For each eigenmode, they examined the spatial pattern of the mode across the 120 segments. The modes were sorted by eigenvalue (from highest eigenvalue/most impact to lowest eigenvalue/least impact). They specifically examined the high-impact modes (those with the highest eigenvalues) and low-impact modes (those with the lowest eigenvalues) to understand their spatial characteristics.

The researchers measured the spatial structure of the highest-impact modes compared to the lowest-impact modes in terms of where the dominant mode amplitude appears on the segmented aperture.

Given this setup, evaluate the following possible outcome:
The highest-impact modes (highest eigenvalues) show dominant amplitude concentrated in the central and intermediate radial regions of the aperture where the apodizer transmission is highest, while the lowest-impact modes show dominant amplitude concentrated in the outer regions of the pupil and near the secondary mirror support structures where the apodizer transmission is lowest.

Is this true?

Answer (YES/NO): NO